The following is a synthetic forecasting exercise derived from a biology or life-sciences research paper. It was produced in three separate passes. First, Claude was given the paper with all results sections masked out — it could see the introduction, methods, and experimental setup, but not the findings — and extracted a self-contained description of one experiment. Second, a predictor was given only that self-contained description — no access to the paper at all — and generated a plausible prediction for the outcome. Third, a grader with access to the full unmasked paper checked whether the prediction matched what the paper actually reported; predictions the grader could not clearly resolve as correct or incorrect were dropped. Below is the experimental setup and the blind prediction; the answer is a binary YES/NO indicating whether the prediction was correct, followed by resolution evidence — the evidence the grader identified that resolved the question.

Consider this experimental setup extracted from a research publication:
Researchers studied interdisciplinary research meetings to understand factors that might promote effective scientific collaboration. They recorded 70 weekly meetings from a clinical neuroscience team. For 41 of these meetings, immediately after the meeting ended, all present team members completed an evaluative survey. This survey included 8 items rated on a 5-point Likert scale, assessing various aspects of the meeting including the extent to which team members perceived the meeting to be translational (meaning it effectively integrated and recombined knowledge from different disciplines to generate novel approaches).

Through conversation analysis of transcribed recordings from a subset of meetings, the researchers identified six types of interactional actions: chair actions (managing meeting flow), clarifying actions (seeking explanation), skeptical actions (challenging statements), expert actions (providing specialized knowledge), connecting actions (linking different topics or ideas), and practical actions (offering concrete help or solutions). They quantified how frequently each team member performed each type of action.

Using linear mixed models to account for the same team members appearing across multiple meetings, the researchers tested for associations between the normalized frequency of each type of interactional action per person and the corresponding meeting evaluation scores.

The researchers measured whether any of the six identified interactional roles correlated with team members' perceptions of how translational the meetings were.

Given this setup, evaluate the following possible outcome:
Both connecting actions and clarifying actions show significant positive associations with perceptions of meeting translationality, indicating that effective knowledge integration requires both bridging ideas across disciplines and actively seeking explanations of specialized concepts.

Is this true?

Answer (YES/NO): NO